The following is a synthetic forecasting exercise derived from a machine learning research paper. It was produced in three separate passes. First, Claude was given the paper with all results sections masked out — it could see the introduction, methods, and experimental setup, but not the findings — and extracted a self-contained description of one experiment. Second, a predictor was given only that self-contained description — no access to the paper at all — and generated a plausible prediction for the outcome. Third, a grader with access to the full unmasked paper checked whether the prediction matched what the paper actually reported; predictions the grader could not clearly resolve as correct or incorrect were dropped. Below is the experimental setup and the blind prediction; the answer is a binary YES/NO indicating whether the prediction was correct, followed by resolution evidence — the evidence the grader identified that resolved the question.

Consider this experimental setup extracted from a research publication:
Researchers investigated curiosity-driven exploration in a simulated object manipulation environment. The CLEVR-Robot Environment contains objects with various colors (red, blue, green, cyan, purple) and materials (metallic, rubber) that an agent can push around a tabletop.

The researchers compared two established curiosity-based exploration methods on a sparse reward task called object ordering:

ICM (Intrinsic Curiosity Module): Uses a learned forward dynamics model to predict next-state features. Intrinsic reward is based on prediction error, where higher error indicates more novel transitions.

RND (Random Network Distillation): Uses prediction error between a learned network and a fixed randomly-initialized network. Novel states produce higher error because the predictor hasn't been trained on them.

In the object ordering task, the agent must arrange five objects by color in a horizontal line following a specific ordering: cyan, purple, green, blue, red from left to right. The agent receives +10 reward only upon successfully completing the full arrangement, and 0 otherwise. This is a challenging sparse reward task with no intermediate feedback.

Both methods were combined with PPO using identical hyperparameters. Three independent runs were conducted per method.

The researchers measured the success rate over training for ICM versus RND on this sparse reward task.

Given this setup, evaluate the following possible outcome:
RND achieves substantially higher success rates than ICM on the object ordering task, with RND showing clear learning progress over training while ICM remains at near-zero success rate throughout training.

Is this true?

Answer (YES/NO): NO